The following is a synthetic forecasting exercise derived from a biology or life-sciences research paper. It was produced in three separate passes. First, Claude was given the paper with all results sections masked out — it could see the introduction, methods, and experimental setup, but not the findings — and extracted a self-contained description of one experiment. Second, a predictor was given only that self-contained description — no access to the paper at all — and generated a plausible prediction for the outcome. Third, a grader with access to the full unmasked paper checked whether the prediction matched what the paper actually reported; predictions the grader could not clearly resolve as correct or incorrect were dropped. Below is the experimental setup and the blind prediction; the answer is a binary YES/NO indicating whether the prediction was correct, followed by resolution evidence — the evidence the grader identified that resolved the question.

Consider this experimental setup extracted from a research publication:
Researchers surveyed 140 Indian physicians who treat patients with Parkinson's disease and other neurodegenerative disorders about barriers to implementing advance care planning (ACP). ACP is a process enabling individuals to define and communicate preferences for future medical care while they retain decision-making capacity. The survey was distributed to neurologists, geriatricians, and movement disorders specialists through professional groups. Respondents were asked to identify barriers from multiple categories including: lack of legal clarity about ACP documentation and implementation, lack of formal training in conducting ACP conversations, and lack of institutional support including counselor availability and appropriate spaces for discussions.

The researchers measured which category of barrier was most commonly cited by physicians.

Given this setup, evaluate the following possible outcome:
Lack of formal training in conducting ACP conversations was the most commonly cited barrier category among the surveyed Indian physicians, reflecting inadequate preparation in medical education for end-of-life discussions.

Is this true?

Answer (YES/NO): NO